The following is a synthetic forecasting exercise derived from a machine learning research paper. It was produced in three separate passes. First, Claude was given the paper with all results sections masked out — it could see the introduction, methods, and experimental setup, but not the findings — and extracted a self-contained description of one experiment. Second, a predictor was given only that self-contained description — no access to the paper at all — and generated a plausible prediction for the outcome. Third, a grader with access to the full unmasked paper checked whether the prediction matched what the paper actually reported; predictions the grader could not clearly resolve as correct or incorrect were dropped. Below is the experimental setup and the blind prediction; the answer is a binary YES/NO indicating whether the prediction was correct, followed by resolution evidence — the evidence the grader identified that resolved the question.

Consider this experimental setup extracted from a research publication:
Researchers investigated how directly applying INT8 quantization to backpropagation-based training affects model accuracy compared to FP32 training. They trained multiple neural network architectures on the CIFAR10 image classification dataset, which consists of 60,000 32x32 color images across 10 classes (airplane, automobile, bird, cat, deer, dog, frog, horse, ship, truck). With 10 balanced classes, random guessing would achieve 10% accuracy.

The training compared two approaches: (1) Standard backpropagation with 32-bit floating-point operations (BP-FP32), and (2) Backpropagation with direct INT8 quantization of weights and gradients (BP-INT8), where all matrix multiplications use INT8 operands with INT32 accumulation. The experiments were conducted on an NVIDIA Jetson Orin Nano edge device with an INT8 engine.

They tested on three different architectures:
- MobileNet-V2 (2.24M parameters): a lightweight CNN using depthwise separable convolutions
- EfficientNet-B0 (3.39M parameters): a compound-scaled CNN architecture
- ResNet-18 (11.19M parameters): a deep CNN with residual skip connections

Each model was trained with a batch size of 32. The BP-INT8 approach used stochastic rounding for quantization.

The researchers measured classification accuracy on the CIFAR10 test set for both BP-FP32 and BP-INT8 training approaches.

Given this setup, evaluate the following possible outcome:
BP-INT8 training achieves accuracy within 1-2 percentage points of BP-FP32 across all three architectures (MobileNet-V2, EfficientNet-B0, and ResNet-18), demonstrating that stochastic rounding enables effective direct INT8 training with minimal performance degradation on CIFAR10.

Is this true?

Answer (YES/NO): NO